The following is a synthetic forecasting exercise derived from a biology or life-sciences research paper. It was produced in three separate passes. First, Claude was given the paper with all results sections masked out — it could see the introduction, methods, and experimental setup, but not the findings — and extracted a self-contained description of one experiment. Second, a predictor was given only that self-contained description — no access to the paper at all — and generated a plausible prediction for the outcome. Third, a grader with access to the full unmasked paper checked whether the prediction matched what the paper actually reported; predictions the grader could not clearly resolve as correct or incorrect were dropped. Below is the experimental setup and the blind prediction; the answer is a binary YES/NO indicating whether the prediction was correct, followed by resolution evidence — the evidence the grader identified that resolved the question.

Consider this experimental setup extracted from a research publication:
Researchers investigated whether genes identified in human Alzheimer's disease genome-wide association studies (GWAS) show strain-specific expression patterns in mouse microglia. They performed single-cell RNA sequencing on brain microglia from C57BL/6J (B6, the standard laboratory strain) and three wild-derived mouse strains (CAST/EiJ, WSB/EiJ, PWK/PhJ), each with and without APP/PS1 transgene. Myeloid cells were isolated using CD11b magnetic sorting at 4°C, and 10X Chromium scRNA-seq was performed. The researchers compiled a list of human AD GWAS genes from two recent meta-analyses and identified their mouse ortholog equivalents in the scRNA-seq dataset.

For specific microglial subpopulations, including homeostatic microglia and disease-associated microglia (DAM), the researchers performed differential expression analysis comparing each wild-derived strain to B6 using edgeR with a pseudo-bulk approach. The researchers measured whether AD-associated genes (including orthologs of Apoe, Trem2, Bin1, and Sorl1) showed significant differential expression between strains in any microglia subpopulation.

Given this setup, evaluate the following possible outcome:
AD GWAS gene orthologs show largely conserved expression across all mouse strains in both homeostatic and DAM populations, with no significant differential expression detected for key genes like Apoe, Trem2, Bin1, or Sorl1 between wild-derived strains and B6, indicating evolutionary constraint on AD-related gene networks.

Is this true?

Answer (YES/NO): NO